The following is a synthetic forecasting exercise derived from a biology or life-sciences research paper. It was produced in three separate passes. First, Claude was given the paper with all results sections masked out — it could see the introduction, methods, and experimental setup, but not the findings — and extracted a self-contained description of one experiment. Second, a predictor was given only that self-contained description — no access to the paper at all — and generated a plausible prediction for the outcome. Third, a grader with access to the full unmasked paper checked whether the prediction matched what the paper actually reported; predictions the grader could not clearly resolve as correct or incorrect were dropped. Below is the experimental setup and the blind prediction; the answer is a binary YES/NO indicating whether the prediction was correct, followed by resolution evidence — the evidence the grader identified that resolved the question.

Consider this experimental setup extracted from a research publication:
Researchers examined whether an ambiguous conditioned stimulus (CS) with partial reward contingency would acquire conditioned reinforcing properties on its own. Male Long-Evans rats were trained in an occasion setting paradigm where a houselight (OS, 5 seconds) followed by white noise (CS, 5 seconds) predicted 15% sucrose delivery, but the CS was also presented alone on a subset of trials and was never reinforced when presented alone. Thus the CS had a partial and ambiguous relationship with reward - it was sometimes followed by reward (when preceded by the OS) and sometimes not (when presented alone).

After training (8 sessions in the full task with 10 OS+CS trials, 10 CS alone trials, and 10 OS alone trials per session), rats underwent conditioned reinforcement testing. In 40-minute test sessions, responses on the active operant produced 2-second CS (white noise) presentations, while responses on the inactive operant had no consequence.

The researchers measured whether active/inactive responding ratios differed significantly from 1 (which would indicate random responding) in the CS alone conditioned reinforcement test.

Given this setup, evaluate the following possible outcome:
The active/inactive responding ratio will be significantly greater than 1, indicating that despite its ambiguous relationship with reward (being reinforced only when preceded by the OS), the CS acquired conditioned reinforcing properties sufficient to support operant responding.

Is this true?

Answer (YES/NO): NO